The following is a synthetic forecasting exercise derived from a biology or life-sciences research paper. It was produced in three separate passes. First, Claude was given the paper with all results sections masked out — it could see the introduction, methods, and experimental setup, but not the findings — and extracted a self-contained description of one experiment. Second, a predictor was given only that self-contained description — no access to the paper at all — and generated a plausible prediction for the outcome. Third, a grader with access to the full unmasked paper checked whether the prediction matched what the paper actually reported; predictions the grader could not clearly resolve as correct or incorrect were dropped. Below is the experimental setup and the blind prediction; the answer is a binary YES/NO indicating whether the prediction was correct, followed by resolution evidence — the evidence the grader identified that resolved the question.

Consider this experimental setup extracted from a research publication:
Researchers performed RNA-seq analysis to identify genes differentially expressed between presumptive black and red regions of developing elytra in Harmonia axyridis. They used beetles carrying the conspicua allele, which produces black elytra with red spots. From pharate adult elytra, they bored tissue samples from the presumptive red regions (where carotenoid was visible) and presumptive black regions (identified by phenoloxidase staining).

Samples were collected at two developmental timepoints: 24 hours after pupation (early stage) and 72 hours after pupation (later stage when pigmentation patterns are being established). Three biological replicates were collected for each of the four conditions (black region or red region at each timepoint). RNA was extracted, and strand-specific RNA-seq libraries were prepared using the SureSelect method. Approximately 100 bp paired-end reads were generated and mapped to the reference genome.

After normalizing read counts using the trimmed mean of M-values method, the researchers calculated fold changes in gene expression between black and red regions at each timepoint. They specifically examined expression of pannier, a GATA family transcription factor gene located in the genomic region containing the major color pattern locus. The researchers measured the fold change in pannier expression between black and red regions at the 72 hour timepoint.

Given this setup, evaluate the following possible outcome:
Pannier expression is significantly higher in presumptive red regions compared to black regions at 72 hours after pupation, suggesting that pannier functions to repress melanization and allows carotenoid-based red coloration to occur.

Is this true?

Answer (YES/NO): NO